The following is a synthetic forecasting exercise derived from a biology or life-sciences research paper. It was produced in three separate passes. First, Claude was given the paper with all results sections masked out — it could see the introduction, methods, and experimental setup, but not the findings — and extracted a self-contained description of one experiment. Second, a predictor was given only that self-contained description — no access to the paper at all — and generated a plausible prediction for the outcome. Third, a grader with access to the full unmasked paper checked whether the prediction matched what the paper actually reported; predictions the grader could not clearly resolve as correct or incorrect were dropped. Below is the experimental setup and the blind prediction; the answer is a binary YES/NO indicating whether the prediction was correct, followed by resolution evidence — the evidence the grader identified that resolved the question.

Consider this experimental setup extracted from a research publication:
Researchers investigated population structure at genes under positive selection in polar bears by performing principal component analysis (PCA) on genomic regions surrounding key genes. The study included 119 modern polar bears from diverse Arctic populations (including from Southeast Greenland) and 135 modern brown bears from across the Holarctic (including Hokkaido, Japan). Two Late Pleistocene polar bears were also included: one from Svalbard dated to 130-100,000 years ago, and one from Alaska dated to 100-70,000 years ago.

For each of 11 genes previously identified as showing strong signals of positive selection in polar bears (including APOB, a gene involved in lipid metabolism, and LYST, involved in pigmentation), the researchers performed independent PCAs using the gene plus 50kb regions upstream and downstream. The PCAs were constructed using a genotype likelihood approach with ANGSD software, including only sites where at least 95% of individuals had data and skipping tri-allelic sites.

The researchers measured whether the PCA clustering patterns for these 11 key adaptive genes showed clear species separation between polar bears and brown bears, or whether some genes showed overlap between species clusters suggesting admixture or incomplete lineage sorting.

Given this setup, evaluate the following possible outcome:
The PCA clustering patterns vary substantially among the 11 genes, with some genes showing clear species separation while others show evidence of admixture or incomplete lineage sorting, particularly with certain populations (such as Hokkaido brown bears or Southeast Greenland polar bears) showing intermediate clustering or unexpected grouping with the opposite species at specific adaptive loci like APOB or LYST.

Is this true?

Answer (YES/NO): NO